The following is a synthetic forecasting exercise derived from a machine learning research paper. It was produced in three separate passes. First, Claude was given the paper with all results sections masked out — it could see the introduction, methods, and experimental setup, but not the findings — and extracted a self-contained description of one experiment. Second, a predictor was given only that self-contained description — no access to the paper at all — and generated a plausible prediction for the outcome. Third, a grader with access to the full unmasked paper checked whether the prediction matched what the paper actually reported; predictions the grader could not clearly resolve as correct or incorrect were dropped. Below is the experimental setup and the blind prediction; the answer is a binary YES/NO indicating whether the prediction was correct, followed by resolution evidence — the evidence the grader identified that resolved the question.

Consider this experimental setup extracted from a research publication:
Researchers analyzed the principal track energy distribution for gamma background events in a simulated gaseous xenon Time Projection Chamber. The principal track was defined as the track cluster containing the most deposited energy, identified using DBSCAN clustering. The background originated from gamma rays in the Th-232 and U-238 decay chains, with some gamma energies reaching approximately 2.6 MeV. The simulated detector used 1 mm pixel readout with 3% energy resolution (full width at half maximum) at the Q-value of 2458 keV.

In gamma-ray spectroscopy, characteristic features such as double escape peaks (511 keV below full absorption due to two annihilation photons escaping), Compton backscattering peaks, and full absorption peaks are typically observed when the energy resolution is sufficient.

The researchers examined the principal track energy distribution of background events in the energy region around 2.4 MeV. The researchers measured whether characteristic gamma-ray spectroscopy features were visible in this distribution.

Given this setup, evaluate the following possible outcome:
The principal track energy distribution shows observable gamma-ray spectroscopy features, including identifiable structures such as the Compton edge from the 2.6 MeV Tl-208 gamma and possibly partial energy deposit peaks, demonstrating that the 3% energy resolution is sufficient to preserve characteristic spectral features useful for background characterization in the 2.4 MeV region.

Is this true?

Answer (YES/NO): YES